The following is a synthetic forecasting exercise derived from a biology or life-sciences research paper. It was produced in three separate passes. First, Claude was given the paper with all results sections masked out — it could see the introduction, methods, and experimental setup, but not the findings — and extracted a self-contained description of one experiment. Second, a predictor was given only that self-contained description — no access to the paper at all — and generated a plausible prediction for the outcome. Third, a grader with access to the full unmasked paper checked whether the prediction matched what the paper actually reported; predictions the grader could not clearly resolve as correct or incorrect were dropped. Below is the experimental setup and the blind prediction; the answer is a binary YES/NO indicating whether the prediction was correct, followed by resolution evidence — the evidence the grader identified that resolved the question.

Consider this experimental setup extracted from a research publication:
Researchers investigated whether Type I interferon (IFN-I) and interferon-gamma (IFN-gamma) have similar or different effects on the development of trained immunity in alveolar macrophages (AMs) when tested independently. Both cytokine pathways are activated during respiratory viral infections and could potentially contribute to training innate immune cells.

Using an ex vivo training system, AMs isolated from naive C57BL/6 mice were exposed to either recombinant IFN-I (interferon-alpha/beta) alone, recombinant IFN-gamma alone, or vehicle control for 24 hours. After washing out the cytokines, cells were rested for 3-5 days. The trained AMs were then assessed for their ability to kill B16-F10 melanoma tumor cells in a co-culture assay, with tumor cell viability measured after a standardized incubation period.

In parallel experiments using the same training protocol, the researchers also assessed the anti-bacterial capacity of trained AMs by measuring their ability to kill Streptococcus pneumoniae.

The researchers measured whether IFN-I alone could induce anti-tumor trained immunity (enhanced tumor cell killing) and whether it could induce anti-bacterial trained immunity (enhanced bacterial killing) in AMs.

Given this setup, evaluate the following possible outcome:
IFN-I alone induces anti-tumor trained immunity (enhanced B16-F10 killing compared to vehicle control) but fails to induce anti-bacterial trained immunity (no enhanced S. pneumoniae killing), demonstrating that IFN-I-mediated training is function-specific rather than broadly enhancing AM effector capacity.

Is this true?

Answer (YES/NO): YES